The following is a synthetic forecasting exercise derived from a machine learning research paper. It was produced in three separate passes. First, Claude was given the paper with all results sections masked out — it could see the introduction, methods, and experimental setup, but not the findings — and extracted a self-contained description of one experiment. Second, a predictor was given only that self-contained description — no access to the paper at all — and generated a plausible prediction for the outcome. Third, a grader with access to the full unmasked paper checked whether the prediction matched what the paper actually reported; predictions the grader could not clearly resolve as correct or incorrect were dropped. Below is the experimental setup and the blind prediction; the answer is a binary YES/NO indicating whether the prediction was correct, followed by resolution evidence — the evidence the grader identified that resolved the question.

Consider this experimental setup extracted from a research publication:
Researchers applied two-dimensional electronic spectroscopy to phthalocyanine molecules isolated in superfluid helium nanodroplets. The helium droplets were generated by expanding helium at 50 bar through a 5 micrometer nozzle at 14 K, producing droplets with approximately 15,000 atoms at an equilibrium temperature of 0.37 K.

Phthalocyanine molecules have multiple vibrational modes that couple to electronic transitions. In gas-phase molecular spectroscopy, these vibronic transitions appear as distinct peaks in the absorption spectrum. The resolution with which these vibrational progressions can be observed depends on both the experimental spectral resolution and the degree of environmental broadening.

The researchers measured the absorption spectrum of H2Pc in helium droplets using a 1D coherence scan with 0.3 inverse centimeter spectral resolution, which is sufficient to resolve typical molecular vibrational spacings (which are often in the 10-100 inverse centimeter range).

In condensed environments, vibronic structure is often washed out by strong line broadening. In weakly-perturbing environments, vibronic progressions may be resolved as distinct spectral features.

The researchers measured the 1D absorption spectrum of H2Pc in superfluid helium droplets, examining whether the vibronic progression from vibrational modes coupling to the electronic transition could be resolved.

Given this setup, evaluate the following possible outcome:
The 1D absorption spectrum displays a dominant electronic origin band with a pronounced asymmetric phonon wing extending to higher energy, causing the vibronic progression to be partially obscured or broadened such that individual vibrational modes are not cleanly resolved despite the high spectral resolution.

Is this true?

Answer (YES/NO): NO